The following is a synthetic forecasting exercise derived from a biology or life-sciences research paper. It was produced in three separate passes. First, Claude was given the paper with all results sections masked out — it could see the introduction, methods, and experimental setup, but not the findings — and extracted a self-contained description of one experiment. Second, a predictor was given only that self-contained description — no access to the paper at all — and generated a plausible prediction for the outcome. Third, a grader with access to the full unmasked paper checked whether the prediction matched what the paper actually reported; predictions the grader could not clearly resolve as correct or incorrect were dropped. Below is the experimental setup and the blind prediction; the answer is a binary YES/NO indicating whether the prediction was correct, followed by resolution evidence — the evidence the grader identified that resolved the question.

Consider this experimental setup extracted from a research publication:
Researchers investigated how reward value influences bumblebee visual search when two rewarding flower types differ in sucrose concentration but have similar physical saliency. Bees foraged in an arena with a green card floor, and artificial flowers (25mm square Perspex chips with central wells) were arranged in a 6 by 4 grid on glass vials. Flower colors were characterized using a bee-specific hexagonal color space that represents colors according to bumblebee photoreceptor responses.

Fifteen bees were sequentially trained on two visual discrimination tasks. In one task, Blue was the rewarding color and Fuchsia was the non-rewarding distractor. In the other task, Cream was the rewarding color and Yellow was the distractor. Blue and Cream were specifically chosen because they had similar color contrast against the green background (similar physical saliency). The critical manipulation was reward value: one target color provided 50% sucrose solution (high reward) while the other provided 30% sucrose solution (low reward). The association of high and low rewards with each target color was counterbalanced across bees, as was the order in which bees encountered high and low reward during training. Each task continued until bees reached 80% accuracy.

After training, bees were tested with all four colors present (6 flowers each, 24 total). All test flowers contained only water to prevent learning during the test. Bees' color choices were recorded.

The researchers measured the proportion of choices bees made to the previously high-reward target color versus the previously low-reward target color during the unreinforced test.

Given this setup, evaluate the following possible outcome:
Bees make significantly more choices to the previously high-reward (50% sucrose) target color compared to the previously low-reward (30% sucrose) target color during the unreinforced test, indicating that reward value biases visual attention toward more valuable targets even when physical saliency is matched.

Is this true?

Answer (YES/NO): YES